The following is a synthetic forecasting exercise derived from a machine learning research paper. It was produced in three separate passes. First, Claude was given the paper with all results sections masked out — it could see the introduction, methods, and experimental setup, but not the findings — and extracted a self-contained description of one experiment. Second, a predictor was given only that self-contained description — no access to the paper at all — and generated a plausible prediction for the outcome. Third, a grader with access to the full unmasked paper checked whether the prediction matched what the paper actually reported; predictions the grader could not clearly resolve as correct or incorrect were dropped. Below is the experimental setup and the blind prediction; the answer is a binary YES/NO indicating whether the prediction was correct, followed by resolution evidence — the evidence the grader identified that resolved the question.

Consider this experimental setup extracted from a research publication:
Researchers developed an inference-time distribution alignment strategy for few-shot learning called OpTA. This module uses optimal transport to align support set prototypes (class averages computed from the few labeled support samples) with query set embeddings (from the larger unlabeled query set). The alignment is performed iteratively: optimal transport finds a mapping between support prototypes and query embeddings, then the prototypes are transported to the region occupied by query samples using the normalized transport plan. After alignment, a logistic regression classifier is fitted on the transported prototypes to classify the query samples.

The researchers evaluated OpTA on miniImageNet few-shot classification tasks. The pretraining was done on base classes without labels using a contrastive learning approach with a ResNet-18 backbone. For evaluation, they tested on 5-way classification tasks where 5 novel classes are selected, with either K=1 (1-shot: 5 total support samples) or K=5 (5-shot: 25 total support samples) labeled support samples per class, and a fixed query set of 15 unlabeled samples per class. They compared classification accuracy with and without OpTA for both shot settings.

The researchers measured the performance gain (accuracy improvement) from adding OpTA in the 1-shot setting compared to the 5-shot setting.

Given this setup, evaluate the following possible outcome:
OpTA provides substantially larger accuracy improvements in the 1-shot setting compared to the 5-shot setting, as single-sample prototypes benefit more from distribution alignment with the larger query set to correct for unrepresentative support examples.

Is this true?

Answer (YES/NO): YES